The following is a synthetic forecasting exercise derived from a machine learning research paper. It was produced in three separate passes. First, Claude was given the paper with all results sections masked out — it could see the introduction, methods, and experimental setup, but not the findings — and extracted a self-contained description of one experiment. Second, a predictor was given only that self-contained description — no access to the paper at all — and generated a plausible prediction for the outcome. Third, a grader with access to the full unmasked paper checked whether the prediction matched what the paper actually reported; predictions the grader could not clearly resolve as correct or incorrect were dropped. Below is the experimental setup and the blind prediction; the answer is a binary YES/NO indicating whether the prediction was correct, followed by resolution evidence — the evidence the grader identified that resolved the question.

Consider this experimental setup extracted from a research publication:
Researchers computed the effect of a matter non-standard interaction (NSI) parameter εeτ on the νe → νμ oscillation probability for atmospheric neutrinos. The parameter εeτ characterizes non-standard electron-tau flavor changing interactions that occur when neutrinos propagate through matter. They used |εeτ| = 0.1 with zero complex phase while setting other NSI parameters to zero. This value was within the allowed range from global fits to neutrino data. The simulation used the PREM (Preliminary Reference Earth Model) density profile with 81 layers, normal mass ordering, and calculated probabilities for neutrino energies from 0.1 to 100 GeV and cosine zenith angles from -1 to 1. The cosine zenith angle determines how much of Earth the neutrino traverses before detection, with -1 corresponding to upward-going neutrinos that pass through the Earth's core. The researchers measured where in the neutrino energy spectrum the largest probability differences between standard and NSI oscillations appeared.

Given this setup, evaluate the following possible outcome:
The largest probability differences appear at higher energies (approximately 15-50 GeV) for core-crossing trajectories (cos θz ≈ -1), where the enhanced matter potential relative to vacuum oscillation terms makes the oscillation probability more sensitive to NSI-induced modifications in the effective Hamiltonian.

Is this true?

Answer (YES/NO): NO